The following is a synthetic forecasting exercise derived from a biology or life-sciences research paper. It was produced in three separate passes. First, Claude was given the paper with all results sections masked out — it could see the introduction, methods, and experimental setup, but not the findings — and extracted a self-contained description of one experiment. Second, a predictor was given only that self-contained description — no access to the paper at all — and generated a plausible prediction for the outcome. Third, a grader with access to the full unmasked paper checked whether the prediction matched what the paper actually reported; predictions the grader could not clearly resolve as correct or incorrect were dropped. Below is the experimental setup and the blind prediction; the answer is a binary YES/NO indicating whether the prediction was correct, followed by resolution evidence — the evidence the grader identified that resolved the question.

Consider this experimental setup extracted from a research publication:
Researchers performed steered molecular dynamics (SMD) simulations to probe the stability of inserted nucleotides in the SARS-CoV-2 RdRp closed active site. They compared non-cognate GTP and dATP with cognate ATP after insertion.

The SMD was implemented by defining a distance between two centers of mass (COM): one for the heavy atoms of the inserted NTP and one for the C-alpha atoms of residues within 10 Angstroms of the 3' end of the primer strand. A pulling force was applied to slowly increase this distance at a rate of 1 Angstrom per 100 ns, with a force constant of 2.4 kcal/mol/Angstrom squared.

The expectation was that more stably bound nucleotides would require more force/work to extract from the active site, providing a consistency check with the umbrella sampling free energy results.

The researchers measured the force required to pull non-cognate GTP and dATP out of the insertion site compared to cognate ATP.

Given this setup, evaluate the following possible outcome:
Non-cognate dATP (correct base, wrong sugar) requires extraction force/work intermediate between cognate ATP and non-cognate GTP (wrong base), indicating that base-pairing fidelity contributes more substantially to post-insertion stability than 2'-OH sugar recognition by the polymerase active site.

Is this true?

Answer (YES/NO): NO